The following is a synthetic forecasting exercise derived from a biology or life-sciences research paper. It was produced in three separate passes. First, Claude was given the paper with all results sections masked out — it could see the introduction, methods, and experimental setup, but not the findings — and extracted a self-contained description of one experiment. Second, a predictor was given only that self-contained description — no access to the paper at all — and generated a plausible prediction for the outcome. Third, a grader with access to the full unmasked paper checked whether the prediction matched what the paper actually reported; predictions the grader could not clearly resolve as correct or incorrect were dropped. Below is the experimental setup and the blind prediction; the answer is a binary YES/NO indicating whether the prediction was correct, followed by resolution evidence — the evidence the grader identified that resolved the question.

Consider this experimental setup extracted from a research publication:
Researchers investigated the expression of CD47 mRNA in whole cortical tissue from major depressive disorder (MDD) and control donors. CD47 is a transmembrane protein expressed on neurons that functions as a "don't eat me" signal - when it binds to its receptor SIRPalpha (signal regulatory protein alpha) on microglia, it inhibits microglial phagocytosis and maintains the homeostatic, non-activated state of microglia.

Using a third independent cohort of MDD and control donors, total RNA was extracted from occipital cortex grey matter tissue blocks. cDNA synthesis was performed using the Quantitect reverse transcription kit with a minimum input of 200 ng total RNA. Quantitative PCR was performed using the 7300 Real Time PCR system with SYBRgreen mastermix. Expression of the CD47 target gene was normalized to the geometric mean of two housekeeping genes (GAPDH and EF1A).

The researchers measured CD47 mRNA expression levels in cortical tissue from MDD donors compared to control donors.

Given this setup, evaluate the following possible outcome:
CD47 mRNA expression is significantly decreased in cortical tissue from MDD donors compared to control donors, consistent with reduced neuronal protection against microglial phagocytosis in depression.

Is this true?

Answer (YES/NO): NO